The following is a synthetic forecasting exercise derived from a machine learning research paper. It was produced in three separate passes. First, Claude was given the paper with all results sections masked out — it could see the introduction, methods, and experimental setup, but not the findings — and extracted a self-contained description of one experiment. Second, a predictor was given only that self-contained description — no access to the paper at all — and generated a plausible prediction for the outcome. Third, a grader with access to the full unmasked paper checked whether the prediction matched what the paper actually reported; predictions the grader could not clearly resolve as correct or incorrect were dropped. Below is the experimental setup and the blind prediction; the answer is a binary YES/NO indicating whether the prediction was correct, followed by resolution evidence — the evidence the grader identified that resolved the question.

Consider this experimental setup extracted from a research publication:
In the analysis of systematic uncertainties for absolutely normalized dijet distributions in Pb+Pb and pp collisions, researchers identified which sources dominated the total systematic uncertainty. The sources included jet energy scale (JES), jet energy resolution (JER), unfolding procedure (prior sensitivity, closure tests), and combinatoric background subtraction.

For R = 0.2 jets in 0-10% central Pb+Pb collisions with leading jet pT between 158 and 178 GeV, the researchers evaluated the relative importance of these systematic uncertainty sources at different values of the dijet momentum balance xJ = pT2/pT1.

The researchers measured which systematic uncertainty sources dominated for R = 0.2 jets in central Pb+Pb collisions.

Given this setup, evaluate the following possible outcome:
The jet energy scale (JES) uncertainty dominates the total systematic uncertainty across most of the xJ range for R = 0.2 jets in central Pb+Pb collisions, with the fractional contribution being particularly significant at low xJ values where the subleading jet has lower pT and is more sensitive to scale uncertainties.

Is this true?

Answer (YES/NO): NO